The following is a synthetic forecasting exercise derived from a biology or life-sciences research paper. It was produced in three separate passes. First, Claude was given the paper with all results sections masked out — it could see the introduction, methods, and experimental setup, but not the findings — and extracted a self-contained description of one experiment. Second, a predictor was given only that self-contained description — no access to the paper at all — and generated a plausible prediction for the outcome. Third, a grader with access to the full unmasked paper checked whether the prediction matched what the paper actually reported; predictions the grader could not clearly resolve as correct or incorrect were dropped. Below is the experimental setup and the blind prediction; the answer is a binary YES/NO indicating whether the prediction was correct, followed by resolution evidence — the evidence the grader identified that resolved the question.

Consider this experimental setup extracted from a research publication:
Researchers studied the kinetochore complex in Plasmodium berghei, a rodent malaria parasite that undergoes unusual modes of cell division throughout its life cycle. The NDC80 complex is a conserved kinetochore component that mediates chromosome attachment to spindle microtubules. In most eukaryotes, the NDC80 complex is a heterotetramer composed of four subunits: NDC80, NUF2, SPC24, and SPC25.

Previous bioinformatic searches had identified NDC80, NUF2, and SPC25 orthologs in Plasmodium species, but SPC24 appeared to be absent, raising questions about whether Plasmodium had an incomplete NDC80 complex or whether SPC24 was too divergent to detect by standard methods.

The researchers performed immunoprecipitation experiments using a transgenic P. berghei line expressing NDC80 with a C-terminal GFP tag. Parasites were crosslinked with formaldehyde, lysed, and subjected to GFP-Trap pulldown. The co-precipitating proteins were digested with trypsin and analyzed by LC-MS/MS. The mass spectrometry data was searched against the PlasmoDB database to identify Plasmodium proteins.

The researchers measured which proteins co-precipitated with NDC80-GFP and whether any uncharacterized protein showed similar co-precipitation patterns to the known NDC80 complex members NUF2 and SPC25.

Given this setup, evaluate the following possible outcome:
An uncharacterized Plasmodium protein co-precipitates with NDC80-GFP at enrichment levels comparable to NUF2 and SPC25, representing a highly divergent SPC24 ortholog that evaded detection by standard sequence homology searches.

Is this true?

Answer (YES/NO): YES